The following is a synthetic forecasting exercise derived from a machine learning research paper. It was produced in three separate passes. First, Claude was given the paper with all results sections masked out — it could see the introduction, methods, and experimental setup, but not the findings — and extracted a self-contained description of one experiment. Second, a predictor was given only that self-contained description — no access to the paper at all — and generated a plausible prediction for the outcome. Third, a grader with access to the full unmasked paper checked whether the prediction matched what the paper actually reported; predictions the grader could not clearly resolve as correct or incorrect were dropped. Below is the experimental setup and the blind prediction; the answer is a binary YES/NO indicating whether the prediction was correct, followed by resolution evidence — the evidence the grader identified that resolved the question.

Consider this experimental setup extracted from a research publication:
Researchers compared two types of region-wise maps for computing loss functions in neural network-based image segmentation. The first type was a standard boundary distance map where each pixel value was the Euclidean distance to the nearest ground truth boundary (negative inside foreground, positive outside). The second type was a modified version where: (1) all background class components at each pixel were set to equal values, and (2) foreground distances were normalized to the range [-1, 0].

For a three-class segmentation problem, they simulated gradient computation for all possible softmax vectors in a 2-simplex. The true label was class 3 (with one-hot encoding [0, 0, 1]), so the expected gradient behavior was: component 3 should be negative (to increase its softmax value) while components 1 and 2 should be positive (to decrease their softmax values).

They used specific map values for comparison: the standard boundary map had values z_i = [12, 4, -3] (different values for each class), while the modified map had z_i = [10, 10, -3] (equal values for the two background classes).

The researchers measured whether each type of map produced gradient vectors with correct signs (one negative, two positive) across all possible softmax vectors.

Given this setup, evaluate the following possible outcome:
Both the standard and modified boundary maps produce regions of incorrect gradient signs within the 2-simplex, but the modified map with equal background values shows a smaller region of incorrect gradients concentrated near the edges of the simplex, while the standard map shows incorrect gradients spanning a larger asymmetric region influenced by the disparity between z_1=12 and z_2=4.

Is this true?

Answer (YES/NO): NO